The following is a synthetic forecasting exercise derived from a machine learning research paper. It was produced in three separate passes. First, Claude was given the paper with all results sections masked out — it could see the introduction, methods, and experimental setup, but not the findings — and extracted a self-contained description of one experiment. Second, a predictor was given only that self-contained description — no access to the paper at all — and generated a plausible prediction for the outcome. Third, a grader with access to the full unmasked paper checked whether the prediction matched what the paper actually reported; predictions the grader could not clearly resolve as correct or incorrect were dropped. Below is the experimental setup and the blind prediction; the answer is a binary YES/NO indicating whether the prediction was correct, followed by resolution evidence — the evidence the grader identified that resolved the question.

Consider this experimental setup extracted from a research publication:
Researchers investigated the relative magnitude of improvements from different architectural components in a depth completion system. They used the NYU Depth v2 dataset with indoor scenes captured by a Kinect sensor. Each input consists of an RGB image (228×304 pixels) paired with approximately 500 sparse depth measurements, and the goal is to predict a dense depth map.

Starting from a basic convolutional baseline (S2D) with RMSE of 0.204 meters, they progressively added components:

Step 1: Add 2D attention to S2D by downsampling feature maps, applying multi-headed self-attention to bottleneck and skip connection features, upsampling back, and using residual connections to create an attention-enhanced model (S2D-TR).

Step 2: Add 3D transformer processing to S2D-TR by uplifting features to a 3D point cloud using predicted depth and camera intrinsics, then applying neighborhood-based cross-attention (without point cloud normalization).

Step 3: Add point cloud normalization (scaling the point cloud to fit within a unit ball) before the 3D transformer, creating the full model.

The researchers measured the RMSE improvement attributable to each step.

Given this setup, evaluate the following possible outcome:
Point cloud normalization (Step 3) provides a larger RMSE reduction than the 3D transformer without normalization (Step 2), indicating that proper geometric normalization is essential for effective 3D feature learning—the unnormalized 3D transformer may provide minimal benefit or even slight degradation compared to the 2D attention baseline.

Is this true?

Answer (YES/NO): NO